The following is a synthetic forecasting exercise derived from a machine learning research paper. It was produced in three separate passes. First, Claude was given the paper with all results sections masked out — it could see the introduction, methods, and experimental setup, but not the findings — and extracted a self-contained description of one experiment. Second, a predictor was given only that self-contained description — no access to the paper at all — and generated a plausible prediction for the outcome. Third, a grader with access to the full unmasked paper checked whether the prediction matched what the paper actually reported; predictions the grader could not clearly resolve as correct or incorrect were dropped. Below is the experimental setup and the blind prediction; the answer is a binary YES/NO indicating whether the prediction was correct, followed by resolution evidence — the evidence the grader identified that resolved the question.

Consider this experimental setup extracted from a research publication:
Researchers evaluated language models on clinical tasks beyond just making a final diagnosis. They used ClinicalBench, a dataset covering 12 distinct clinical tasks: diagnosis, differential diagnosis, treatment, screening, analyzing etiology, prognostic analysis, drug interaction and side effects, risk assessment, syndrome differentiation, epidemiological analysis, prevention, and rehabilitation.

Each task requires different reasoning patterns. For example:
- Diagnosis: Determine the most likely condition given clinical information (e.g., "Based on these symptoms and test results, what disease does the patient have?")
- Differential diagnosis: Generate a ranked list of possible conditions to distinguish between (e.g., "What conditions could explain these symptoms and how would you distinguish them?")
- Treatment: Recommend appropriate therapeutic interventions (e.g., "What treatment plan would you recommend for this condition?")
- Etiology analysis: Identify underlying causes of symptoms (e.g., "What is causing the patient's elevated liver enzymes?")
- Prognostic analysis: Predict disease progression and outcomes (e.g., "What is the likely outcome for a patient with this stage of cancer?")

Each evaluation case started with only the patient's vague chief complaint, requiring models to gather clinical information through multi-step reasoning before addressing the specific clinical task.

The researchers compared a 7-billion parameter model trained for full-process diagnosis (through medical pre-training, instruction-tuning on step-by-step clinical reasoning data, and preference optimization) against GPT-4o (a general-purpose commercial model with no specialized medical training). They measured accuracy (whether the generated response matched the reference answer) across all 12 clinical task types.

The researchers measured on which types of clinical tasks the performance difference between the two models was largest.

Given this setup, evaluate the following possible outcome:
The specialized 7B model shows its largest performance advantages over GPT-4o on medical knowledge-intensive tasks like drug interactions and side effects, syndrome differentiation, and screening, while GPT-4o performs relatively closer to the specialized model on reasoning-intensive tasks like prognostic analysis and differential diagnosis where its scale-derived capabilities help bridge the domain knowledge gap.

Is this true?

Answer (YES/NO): NO